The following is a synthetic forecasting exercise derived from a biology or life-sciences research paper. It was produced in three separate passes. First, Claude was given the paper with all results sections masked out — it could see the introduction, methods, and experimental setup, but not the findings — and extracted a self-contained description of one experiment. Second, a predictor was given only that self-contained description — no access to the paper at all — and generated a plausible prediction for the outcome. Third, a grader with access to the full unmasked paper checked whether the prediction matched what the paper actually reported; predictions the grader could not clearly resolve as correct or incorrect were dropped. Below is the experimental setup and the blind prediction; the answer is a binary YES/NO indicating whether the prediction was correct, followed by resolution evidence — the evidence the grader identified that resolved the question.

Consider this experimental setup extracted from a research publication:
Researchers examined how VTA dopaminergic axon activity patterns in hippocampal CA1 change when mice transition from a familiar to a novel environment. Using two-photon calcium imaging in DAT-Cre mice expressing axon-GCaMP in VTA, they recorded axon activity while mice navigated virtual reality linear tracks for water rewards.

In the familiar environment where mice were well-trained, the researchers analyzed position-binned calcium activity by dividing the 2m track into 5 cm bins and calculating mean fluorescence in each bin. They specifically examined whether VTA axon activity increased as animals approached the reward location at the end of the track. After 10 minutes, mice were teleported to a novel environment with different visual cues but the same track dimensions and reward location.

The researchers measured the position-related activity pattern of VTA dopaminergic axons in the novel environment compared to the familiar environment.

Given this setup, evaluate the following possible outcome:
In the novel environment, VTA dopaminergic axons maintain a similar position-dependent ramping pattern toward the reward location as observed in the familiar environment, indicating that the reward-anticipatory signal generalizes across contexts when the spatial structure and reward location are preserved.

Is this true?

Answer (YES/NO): NO